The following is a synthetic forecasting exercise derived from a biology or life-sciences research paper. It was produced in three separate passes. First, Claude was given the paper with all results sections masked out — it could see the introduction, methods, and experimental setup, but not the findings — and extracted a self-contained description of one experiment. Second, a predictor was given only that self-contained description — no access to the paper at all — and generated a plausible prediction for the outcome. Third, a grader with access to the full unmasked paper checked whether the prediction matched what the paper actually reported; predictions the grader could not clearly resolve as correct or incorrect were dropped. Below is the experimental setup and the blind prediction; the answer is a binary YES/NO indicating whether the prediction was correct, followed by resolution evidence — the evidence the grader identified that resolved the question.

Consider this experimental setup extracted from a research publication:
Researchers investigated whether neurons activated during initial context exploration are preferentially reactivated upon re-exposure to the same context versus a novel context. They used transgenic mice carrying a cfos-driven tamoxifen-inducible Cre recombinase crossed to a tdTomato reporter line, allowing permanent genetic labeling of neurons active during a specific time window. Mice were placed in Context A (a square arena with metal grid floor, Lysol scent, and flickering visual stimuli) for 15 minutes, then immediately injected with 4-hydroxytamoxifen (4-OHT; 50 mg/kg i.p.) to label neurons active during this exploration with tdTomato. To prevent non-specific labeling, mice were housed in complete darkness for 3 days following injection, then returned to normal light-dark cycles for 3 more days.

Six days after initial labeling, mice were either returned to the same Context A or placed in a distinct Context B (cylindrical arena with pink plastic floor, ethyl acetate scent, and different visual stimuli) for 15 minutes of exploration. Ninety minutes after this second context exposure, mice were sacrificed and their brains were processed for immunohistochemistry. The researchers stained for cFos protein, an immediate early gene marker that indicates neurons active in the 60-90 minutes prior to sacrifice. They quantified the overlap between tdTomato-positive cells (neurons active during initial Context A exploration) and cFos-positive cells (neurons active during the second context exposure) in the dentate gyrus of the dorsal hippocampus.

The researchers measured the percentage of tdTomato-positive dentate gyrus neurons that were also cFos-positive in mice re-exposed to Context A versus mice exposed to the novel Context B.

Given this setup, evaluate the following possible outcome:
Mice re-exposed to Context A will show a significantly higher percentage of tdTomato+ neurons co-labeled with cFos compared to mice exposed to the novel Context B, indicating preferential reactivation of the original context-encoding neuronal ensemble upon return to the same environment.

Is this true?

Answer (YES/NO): YES